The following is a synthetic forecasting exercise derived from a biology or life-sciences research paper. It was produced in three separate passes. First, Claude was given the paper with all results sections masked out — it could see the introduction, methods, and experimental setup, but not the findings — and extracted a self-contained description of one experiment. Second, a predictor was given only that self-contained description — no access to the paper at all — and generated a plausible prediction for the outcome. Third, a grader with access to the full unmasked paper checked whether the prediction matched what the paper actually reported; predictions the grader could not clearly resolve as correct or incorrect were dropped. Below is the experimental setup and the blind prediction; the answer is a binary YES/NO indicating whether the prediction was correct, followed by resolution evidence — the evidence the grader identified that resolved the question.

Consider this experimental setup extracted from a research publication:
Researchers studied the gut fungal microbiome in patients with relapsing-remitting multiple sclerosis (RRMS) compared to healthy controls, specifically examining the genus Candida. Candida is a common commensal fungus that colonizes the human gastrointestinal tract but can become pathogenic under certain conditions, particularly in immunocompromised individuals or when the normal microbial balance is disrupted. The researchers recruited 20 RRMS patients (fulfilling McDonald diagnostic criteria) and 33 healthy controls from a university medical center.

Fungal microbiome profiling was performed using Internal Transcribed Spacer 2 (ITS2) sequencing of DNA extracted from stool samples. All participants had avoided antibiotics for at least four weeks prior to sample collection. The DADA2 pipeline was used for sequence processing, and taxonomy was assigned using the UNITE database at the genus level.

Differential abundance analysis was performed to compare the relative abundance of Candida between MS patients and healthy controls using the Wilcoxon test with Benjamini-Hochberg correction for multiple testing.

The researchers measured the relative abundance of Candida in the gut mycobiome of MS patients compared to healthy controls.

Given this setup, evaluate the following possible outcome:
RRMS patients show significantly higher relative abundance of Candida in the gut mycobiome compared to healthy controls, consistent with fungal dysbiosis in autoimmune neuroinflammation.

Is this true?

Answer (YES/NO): YES